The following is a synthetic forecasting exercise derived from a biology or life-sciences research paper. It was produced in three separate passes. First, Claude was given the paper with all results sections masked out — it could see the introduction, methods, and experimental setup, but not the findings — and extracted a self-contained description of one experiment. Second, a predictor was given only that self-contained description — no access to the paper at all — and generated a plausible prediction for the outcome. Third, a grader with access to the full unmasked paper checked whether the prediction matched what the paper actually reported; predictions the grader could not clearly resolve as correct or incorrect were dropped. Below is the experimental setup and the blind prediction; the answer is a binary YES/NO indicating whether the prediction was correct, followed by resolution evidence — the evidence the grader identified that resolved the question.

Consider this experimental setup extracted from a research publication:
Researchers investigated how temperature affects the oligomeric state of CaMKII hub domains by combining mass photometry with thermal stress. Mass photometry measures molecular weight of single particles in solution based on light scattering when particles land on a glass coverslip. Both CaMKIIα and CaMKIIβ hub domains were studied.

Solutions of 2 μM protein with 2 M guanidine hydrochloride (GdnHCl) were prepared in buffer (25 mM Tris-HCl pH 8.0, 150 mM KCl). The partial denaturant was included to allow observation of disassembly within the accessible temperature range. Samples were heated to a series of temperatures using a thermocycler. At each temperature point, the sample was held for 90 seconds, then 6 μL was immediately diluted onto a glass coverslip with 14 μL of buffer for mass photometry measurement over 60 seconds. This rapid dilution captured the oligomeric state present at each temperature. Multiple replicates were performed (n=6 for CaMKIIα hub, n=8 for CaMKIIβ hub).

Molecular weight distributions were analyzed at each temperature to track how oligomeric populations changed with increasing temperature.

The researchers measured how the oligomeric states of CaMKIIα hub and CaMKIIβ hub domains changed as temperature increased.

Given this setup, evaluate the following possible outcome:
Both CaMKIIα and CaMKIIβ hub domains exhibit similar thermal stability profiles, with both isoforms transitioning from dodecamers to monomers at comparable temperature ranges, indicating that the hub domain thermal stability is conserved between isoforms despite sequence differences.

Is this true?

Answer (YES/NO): NO